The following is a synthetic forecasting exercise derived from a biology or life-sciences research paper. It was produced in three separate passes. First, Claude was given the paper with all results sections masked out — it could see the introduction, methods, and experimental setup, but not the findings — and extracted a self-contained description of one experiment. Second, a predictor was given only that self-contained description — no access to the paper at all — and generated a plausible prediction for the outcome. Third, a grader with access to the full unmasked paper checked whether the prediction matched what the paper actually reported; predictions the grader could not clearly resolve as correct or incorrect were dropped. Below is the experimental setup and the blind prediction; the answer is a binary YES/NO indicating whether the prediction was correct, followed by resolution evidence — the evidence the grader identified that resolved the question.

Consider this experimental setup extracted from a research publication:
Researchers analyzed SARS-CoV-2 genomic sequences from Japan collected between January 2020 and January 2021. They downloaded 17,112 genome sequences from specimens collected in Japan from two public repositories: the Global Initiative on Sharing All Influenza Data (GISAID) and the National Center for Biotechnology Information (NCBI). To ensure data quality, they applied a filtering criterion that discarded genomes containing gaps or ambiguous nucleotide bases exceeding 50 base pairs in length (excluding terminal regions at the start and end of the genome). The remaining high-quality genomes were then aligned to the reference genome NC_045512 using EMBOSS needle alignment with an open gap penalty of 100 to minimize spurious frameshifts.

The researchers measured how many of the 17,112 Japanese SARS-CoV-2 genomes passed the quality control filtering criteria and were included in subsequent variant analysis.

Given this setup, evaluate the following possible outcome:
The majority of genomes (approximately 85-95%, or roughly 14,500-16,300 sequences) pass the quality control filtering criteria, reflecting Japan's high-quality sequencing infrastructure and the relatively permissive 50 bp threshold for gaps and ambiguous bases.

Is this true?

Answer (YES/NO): NO